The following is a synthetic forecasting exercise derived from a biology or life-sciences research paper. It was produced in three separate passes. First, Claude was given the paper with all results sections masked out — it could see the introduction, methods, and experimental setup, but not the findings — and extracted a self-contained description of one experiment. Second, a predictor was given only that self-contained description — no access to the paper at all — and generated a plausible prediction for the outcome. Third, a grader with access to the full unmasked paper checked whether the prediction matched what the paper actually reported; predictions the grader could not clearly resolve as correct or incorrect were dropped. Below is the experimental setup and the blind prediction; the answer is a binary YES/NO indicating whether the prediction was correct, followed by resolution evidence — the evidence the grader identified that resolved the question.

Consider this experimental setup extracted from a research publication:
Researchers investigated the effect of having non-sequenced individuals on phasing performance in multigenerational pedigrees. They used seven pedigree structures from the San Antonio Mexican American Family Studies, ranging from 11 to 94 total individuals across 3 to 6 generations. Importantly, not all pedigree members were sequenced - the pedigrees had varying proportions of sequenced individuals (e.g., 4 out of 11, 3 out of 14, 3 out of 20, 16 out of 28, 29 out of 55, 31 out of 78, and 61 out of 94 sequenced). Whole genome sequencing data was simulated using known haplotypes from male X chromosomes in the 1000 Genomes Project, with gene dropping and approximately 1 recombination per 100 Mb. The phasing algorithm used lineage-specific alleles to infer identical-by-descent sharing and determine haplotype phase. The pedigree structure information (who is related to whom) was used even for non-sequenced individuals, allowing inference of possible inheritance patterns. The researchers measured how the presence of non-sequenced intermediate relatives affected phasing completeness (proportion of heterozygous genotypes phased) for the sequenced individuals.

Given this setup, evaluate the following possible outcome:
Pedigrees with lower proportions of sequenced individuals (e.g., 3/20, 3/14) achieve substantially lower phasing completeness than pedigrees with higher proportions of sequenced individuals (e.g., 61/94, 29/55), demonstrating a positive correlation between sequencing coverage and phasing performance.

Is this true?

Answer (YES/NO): NO